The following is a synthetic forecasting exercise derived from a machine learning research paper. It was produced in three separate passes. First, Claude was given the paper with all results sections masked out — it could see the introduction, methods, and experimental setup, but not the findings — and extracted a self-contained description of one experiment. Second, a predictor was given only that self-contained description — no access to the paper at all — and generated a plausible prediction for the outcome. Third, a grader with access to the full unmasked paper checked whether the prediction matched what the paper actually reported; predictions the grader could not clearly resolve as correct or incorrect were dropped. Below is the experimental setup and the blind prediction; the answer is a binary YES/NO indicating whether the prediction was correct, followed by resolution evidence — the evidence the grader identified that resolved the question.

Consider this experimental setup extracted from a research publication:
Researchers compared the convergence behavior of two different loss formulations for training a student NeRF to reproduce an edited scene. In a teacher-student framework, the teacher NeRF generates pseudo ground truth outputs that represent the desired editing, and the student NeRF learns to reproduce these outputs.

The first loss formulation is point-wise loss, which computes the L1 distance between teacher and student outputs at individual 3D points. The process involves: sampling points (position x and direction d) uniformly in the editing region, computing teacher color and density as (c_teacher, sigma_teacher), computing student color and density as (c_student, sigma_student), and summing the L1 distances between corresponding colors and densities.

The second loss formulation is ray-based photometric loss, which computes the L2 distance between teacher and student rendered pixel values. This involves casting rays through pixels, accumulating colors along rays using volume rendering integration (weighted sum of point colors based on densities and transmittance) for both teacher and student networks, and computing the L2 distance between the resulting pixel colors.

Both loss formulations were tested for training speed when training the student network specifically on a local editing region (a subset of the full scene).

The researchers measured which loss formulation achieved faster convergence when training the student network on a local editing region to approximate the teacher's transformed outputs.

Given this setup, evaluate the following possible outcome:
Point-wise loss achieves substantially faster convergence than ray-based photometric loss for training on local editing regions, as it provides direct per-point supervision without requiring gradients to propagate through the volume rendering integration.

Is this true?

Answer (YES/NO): YES